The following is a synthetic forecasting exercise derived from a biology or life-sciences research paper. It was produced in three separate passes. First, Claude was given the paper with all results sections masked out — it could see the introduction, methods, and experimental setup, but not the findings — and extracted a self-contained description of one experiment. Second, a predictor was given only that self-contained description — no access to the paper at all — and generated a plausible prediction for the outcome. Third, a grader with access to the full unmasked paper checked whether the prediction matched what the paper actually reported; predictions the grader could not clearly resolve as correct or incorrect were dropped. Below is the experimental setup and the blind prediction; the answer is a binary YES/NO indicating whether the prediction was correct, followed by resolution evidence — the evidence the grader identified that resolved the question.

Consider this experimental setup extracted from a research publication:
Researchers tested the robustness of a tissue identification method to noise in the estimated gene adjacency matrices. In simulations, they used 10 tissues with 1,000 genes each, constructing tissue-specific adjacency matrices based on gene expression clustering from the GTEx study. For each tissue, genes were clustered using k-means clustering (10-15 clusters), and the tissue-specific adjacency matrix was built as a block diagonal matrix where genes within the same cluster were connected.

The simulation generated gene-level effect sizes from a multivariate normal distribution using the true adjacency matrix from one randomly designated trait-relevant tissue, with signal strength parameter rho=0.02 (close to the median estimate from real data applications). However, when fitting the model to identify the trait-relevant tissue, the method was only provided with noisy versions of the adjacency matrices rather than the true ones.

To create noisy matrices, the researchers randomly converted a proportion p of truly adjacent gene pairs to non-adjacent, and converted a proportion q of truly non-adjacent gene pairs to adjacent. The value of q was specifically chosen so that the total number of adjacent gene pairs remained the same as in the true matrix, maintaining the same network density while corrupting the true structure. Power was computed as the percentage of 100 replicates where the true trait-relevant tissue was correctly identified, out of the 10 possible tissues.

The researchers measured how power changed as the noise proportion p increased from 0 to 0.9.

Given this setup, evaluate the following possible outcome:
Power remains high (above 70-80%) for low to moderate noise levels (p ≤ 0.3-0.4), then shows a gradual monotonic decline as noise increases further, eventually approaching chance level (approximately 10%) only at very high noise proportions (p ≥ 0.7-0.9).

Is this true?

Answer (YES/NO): YES